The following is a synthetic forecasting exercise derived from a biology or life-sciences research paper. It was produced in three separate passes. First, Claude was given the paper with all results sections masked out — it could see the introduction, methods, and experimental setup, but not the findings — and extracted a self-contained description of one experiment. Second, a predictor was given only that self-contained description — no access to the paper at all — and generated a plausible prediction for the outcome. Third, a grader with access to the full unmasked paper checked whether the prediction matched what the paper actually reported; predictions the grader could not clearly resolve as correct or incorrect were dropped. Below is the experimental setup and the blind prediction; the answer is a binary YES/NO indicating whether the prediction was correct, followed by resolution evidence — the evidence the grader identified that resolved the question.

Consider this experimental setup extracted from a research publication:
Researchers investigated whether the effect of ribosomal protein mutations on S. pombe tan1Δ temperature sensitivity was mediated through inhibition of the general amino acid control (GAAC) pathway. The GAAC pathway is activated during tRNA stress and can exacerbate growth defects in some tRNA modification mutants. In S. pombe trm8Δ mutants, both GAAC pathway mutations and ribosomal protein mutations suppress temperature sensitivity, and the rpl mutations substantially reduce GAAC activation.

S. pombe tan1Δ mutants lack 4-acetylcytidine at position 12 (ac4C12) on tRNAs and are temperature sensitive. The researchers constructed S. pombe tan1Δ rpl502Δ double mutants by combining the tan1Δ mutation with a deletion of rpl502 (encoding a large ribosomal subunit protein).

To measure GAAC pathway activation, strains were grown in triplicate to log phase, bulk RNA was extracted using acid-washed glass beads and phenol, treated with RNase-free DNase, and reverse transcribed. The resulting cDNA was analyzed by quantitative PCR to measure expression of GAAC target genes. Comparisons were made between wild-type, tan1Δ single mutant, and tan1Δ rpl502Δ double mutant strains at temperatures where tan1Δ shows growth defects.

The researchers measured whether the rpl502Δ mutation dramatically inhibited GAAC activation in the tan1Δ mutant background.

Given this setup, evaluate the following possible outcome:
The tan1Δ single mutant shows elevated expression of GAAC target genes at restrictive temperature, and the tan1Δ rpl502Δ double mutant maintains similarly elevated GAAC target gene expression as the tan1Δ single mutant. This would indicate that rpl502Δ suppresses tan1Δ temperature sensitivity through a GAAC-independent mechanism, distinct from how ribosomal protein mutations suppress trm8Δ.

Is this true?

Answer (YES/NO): YES